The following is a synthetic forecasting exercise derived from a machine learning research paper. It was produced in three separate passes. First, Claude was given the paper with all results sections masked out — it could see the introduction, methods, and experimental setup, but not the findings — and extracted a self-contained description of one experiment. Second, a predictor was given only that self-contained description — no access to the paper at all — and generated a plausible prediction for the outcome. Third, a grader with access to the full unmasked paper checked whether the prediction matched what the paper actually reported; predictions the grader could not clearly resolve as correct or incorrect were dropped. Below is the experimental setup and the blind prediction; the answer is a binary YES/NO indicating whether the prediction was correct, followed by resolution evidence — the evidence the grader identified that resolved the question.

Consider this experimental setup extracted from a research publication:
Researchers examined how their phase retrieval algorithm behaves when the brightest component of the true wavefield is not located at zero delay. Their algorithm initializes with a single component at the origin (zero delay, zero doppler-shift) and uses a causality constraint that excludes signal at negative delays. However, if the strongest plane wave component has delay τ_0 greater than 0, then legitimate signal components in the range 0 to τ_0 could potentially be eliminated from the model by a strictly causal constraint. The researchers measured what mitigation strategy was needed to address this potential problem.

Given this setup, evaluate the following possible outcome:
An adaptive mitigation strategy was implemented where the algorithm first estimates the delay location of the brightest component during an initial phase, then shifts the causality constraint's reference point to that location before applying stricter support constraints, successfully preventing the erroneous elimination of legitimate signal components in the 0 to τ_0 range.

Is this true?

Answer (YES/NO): NO